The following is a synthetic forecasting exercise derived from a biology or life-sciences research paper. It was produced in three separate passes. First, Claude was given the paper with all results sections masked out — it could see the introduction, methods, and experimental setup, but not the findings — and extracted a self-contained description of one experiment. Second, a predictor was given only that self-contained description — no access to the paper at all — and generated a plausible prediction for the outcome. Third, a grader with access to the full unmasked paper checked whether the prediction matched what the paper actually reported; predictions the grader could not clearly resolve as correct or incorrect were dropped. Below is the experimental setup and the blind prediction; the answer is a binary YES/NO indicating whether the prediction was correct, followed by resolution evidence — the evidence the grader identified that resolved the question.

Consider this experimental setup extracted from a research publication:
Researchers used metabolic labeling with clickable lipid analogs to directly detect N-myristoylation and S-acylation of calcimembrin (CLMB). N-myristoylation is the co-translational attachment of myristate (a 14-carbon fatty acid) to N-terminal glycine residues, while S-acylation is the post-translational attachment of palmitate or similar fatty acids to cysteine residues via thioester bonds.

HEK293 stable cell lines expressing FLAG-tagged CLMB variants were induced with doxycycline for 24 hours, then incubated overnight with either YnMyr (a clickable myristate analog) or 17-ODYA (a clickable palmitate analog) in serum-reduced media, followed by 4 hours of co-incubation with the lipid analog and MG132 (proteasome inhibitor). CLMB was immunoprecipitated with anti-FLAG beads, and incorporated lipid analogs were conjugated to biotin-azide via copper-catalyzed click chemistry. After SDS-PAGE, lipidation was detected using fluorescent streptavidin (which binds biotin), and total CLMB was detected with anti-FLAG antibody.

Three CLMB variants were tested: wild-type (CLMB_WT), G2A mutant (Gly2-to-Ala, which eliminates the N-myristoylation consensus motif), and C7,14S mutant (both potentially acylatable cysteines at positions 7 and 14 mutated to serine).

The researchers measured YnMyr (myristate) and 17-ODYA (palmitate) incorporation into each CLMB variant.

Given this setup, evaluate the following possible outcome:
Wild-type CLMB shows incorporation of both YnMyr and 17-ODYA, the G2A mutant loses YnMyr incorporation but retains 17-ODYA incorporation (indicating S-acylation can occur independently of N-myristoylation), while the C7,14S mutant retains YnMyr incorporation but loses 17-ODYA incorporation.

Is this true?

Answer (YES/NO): NO